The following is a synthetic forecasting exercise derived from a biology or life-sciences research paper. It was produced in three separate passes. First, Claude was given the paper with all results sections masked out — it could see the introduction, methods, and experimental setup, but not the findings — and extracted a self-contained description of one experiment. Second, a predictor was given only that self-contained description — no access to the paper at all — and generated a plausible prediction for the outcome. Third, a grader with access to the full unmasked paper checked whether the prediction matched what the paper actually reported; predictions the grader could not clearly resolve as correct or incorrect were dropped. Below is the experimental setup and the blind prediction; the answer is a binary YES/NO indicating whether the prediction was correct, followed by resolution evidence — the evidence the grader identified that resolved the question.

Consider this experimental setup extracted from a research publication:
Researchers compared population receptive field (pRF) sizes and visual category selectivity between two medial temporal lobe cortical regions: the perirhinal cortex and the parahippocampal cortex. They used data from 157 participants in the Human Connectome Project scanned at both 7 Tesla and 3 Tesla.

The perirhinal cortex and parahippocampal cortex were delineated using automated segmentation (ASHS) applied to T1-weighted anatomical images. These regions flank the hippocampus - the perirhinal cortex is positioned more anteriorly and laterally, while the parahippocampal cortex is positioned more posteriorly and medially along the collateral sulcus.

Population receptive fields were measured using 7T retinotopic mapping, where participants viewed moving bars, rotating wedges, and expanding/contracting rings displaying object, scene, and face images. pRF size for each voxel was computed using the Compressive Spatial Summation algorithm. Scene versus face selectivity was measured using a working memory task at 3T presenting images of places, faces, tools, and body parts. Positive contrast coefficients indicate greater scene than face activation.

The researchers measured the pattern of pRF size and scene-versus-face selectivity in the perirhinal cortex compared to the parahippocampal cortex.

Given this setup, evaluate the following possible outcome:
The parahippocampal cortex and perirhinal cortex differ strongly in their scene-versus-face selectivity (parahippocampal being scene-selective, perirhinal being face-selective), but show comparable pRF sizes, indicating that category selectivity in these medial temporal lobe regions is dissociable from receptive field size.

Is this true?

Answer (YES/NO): NO